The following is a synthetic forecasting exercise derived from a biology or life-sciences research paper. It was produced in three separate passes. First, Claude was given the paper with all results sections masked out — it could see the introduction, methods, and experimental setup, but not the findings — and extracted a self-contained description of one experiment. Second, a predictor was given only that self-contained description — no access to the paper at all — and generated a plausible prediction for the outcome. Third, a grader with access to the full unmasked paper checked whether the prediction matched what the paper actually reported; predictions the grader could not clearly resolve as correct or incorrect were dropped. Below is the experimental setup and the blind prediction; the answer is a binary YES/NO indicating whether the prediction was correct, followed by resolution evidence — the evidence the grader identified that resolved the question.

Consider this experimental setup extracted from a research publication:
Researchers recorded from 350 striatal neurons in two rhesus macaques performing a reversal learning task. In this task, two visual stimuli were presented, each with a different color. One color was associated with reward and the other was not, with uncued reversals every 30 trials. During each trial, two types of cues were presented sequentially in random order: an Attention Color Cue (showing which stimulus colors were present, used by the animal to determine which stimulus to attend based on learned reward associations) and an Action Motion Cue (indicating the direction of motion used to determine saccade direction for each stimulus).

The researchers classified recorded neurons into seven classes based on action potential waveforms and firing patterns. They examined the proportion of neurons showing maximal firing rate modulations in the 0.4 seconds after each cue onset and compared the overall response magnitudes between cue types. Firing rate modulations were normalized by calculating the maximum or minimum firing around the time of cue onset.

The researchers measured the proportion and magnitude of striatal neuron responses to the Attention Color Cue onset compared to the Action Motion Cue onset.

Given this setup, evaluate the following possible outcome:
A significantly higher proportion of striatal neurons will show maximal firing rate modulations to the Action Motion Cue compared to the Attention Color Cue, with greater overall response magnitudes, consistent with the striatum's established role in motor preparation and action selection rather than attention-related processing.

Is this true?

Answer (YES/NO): NO